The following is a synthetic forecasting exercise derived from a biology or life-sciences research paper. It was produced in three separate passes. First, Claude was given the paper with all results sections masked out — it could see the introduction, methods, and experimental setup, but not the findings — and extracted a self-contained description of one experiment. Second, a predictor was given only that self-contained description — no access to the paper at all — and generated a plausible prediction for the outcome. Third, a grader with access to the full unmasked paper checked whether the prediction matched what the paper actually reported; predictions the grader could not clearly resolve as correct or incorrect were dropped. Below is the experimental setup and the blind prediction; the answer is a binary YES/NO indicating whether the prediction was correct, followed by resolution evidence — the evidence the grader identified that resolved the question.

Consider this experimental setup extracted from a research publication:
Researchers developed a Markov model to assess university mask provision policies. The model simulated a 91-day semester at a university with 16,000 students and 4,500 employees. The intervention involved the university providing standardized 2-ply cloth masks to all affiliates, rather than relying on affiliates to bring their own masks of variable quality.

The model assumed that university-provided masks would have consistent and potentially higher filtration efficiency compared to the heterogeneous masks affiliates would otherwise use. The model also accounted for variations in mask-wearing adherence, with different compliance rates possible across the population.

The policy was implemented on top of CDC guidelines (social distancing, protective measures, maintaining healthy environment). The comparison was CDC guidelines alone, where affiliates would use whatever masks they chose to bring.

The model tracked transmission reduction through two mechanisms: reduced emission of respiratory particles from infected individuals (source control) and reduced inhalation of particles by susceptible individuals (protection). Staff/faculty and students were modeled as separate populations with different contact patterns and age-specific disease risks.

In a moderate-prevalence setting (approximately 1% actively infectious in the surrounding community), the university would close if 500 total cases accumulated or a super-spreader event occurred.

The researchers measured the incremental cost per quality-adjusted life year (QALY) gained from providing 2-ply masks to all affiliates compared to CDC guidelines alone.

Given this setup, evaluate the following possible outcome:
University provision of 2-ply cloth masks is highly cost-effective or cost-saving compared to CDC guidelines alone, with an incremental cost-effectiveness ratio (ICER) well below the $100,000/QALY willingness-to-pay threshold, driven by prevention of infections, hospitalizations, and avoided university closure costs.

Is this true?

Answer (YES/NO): YES